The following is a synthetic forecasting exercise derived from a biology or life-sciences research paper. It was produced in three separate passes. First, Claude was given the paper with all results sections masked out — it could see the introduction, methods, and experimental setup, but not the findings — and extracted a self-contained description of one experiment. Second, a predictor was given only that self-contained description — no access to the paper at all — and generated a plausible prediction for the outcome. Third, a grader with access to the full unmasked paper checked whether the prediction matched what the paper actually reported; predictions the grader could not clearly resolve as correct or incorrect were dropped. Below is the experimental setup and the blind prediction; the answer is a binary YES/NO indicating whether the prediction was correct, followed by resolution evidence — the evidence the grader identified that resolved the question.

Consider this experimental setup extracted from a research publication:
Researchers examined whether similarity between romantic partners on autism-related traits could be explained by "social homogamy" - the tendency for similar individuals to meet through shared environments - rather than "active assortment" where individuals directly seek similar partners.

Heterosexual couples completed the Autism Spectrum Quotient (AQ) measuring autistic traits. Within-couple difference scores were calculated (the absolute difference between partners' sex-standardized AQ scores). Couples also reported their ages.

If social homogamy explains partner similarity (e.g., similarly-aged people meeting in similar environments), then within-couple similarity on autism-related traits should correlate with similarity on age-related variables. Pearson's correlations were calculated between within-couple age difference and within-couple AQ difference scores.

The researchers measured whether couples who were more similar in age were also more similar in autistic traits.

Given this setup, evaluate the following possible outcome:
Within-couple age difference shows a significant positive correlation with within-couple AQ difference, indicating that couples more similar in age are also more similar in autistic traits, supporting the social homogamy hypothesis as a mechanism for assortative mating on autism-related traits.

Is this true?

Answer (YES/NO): NO